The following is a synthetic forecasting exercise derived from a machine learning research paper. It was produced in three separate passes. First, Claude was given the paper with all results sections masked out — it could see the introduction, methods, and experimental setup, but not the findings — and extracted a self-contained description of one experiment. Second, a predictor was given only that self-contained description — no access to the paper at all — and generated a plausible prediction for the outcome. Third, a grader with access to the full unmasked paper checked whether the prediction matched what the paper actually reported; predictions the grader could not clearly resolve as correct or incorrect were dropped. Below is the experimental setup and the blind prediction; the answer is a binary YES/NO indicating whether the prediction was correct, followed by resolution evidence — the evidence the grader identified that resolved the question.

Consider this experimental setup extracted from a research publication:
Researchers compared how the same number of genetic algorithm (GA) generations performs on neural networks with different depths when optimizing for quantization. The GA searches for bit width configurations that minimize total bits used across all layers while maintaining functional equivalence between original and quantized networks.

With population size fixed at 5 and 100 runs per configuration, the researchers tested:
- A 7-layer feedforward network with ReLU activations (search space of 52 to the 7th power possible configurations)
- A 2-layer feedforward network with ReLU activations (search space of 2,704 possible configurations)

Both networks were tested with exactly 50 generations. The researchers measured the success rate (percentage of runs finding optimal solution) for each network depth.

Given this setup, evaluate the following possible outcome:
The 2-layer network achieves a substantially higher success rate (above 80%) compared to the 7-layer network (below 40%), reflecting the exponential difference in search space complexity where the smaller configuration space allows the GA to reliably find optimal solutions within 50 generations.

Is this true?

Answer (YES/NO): NO